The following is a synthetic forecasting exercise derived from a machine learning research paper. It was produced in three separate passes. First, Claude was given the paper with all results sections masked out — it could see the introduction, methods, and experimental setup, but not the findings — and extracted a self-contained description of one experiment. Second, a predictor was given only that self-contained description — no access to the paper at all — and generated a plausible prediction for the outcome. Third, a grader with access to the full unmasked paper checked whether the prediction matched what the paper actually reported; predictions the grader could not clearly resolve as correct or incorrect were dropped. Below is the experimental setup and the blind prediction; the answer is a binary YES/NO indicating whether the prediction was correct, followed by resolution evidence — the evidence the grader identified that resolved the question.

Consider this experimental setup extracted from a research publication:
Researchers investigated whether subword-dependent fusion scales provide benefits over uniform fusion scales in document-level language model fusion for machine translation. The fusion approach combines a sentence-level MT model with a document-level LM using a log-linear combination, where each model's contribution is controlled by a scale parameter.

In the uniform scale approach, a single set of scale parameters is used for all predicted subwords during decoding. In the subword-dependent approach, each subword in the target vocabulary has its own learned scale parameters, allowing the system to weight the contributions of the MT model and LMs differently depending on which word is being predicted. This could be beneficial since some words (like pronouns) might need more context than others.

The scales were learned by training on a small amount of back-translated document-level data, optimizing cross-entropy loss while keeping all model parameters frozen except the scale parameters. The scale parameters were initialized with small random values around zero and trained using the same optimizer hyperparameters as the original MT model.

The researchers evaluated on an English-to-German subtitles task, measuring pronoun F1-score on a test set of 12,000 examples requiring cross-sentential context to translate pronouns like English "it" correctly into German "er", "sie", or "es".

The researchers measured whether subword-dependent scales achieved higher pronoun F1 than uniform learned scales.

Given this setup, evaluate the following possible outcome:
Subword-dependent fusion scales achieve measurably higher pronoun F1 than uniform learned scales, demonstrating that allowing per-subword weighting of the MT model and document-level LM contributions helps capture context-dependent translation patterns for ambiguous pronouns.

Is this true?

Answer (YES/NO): NO